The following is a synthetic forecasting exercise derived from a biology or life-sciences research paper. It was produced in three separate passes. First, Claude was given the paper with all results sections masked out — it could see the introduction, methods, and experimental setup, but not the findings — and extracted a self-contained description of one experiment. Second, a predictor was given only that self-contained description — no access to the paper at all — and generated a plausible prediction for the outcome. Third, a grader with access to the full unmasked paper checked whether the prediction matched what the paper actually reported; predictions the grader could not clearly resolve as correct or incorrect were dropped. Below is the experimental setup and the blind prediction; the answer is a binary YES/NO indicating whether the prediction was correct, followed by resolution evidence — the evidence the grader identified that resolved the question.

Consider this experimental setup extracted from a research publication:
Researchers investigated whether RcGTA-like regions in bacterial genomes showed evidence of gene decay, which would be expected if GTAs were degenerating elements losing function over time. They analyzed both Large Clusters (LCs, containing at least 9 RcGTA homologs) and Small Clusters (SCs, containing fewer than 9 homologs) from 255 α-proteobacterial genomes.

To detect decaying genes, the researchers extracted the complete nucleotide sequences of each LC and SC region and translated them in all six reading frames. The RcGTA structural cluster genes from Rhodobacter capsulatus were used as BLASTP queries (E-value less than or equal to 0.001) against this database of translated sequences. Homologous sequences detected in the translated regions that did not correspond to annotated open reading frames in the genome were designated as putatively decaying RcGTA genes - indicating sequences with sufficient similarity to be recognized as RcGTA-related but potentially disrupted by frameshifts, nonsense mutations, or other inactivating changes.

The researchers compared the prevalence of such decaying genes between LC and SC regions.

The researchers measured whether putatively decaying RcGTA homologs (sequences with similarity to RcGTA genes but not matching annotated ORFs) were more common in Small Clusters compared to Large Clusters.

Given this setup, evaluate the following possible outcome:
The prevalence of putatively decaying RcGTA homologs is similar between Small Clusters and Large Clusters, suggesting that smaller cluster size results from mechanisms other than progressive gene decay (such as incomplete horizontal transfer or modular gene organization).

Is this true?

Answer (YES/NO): NO